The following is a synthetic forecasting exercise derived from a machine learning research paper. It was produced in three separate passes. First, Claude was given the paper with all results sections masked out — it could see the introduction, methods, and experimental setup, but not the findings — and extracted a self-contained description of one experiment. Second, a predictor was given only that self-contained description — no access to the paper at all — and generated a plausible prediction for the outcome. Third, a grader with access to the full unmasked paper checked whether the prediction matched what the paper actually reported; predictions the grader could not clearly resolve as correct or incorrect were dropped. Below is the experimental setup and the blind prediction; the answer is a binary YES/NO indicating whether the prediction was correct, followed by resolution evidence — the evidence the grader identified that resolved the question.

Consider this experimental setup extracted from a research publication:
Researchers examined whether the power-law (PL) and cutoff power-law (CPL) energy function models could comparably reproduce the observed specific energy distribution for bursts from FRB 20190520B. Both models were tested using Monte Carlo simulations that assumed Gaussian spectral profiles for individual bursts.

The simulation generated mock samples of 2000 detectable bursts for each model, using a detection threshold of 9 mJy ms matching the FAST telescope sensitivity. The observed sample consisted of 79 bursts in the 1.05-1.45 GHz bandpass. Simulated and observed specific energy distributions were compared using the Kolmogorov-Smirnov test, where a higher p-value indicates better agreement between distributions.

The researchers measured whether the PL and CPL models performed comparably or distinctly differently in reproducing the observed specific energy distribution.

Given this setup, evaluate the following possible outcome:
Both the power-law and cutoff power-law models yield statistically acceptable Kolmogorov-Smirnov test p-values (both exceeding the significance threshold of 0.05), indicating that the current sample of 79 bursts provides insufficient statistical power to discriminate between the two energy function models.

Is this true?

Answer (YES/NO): YES